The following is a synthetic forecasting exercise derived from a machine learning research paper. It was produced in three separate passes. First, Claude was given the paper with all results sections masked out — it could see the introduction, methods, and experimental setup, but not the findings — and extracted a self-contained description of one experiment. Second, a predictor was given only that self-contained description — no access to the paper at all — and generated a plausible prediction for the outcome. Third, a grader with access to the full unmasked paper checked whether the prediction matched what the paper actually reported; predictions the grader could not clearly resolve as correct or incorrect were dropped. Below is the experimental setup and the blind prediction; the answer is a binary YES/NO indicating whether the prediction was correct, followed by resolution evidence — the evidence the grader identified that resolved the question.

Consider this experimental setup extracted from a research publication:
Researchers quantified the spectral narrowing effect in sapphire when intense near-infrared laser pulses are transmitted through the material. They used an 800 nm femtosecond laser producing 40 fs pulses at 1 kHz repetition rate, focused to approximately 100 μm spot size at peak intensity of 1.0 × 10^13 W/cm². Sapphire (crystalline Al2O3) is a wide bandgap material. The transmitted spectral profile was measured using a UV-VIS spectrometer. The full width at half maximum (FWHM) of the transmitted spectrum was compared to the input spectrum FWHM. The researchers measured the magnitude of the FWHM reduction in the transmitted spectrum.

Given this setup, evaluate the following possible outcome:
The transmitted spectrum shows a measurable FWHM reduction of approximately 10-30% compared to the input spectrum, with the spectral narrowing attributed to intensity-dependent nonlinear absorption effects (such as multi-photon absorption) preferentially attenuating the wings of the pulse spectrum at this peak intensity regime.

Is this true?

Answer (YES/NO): NO